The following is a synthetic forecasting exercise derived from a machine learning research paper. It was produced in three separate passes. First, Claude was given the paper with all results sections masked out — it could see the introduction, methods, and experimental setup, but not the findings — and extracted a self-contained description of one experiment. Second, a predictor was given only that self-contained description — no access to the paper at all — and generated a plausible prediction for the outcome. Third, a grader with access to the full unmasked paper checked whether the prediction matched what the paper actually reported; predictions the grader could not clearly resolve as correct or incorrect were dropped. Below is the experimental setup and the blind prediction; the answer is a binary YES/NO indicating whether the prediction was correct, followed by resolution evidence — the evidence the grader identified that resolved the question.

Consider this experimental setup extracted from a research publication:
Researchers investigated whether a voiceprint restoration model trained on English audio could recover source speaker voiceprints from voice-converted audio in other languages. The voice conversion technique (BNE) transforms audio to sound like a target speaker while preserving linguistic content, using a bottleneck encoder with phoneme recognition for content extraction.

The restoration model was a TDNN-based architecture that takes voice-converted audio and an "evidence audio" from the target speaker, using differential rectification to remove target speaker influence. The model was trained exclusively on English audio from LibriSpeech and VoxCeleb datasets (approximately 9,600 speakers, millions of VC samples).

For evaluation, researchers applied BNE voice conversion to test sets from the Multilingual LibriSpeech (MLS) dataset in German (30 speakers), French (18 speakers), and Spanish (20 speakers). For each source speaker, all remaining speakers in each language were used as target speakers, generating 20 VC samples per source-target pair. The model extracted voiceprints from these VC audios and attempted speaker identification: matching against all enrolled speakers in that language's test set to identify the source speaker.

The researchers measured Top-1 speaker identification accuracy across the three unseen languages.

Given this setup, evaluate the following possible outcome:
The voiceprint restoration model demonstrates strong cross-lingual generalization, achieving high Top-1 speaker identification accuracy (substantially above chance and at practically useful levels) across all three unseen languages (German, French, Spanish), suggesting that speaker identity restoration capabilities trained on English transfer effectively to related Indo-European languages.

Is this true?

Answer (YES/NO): YES